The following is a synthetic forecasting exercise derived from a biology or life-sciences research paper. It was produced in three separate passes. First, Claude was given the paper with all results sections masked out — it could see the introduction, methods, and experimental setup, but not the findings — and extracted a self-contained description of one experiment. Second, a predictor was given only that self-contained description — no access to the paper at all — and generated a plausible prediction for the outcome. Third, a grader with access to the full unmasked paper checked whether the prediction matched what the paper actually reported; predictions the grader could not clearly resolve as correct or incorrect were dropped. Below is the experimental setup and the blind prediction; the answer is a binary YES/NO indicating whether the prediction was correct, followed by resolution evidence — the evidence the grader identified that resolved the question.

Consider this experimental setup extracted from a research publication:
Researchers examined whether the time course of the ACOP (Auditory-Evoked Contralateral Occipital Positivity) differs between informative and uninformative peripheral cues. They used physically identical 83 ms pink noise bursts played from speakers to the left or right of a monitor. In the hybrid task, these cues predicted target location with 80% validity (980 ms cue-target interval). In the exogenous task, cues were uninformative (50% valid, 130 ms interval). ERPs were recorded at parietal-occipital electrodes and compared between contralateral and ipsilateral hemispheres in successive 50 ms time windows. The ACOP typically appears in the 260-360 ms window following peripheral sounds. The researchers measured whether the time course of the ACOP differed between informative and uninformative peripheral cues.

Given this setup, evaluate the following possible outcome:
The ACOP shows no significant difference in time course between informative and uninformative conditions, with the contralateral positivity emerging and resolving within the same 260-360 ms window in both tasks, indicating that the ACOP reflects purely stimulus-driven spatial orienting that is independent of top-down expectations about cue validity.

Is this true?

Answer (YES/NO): NO